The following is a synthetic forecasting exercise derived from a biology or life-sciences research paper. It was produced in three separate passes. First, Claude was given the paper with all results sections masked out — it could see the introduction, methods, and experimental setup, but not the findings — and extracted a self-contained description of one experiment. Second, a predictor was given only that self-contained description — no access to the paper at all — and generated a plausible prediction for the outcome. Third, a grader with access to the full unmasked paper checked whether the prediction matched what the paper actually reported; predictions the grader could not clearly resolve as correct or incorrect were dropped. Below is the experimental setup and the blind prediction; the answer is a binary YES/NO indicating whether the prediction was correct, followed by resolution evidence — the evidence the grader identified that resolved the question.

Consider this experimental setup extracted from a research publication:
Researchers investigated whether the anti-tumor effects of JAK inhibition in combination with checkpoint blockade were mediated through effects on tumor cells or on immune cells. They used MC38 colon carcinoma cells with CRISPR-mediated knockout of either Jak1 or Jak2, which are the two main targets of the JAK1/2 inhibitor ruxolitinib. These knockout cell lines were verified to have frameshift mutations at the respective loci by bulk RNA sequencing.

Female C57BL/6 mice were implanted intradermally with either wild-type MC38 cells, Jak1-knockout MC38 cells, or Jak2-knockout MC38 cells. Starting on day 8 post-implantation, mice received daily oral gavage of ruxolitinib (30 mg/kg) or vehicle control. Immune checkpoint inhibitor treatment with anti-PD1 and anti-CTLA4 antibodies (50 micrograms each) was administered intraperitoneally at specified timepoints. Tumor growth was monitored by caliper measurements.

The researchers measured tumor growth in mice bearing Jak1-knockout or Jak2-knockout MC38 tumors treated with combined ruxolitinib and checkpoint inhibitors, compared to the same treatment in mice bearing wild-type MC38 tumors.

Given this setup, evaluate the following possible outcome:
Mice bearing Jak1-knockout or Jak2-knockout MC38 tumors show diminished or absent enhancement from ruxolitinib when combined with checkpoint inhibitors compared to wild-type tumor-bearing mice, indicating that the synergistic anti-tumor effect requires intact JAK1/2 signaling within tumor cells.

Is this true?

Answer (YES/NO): NO